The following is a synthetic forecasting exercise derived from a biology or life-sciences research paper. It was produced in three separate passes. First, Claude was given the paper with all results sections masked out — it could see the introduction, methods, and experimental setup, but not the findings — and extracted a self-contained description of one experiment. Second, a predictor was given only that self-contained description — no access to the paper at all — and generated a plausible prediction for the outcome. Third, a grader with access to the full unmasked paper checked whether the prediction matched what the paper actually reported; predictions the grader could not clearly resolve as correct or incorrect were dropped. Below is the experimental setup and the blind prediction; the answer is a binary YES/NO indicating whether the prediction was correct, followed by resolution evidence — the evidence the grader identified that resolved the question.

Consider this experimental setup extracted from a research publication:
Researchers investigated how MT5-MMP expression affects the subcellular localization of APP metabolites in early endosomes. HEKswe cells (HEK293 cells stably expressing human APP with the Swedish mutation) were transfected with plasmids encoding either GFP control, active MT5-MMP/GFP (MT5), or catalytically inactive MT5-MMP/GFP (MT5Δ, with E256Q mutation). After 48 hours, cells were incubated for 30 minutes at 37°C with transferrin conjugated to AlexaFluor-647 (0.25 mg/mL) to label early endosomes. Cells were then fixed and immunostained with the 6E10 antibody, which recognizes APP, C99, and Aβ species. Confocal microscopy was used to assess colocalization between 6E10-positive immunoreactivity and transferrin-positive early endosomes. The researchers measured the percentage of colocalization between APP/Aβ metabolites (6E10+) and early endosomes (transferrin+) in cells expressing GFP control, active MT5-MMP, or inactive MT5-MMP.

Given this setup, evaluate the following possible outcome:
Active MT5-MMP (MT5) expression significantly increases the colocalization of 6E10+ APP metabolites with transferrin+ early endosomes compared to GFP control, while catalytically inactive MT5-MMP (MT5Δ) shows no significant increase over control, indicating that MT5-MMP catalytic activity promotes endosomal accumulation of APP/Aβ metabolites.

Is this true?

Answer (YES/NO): NO